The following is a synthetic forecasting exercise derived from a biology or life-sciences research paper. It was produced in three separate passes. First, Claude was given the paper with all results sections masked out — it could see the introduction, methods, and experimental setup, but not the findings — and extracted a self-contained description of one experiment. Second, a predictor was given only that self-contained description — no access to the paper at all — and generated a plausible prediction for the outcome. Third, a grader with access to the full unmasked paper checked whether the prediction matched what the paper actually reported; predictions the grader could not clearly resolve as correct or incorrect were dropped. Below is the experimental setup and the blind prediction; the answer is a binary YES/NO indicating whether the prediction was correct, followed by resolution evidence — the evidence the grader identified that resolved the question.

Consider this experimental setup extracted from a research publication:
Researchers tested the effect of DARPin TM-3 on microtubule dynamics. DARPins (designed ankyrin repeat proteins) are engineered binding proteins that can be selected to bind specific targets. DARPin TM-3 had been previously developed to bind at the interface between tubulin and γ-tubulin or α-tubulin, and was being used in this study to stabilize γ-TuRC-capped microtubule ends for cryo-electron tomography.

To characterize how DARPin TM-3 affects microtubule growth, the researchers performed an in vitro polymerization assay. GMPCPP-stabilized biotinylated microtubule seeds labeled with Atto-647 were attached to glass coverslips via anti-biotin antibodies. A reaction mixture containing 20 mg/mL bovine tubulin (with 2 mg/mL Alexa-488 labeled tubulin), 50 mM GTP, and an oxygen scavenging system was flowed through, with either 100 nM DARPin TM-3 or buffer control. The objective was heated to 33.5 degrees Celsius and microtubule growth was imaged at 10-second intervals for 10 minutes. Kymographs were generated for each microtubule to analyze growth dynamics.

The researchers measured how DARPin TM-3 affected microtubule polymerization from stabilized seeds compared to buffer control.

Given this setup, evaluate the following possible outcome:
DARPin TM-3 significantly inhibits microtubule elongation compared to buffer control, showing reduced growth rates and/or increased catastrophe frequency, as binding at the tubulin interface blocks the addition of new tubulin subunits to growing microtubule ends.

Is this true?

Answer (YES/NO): YES